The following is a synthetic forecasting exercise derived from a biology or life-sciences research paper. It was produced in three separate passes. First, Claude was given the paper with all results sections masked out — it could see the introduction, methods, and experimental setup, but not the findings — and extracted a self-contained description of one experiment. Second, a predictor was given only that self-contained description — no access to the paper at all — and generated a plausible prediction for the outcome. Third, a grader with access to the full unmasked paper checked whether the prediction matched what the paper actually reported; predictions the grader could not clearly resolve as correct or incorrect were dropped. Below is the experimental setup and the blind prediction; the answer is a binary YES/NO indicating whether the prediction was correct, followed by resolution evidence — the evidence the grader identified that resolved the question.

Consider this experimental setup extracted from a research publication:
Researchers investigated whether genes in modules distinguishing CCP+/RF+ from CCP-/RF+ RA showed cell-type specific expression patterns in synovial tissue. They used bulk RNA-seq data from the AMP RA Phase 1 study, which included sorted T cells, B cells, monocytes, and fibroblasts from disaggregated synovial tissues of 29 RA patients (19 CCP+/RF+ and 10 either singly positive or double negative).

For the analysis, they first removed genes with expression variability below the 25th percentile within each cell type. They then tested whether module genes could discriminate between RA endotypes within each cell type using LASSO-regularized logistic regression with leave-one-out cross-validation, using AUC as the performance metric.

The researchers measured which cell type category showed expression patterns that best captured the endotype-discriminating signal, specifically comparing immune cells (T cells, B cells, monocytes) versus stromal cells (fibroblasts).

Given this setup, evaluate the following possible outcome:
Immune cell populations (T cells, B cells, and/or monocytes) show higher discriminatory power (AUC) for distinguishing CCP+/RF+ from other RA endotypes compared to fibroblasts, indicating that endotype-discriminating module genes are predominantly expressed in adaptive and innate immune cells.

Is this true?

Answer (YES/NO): YES